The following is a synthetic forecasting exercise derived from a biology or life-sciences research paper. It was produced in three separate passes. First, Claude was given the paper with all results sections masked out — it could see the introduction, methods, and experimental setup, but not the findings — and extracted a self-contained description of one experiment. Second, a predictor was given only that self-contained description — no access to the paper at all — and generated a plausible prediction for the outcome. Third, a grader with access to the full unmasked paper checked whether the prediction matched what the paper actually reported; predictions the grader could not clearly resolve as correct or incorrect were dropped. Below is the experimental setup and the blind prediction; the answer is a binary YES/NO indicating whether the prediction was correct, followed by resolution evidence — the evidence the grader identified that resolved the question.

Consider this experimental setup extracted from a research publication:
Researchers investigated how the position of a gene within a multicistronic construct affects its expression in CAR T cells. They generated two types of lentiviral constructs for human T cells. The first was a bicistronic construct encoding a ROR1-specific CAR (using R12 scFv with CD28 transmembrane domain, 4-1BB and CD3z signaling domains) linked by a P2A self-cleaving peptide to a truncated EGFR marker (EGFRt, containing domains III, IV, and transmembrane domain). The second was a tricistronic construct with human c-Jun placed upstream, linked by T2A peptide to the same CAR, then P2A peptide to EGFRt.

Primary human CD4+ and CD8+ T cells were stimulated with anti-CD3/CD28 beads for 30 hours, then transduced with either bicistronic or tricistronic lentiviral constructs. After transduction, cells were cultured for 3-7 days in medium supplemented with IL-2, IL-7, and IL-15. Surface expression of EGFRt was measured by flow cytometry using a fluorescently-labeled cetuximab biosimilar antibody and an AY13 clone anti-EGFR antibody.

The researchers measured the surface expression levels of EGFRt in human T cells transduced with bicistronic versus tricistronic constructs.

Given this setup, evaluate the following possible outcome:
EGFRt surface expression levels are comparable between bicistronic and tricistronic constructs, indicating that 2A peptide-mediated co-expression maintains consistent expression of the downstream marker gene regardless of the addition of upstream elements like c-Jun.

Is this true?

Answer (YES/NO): NO